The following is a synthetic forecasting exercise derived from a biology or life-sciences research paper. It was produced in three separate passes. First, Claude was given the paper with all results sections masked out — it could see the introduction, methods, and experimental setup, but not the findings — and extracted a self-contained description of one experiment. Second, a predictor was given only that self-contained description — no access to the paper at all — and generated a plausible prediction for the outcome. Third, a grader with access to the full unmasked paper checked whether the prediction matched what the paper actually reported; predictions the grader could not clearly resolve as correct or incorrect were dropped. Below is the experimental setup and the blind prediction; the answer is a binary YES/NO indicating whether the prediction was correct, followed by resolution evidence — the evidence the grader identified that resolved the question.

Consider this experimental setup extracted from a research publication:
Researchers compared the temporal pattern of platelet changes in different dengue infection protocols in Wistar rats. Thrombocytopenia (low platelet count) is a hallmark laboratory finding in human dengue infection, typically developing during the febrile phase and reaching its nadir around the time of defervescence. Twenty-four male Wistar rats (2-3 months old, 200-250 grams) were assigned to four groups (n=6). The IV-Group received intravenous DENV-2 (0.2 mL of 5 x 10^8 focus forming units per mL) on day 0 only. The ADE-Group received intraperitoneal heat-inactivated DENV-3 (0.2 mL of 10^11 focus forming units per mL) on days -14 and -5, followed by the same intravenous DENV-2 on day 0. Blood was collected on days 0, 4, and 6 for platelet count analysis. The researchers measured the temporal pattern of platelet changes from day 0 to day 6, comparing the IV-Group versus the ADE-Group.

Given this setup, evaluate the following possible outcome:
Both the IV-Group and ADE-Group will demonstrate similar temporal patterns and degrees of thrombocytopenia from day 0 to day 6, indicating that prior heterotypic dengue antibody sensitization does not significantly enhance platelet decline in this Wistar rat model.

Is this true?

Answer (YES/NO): NO